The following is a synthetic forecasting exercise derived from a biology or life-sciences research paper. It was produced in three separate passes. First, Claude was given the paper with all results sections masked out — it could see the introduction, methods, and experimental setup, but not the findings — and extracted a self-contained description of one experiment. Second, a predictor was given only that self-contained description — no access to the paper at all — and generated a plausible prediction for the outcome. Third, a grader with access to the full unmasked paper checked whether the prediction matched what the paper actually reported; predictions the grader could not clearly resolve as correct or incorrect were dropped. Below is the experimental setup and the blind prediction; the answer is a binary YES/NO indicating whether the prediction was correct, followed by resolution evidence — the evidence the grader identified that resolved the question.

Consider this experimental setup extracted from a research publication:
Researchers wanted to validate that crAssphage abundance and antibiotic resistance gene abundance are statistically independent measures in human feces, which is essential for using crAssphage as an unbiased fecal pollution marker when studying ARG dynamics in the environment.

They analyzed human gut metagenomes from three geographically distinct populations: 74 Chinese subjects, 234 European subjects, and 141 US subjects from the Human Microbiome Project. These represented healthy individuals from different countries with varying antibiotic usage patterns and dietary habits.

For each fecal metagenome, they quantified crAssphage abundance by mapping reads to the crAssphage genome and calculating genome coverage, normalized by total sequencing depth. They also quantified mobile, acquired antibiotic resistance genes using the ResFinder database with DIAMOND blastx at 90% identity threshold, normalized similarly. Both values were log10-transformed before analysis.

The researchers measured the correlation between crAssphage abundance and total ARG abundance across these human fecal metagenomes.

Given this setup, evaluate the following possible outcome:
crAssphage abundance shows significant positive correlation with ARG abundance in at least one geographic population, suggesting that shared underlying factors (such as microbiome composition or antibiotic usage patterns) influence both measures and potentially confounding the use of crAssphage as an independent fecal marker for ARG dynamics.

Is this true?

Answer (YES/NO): NO